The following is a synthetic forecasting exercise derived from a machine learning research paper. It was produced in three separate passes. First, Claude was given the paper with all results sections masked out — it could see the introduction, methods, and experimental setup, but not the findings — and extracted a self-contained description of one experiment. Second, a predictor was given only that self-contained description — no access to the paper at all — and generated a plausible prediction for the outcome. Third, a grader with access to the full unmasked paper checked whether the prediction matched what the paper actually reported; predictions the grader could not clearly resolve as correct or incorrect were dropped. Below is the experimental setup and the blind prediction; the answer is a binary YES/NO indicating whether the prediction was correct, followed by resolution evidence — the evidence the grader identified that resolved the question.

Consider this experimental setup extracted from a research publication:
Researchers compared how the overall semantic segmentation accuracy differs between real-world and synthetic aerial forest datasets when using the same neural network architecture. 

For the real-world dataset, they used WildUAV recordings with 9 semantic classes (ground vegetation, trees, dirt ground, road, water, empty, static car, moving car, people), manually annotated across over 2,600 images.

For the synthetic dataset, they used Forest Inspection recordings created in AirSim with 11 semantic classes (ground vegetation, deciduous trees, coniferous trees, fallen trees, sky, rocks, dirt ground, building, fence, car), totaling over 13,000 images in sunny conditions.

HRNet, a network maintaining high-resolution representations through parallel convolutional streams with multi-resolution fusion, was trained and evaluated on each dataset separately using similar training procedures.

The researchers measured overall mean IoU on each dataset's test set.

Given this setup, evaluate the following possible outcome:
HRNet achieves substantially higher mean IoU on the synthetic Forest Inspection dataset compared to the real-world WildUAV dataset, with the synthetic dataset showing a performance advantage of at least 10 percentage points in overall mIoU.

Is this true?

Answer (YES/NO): NO